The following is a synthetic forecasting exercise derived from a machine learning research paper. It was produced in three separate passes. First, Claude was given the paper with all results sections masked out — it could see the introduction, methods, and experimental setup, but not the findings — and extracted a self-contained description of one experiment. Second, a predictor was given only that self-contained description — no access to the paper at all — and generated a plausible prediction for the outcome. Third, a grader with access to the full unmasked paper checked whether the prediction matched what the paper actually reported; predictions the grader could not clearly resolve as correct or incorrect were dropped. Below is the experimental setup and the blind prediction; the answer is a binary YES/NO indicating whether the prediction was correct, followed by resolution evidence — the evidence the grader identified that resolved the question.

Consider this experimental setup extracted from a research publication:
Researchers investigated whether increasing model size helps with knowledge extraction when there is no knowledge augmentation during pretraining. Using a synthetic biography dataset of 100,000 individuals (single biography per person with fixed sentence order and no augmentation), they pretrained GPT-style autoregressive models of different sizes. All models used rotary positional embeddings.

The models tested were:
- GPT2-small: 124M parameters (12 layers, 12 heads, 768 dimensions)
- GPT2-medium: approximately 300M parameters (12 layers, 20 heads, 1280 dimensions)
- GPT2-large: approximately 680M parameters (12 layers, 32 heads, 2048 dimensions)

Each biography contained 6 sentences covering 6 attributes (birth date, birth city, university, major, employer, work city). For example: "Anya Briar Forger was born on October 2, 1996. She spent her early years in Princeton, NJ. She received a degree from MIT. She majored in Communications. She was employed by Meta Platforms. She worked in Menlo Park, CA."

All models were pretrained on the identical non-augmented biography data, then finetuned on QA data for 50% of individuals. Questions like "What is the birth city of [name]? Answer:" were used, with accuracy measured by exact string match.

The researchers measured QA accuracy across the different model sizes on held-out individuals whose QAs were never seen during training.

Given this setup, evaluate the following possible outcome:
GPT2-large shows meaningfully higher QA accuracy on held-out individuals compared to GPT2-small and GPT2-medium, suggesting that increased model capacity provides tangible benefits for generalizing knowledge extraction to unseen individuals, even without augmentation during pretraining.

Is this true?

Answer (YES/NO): NO